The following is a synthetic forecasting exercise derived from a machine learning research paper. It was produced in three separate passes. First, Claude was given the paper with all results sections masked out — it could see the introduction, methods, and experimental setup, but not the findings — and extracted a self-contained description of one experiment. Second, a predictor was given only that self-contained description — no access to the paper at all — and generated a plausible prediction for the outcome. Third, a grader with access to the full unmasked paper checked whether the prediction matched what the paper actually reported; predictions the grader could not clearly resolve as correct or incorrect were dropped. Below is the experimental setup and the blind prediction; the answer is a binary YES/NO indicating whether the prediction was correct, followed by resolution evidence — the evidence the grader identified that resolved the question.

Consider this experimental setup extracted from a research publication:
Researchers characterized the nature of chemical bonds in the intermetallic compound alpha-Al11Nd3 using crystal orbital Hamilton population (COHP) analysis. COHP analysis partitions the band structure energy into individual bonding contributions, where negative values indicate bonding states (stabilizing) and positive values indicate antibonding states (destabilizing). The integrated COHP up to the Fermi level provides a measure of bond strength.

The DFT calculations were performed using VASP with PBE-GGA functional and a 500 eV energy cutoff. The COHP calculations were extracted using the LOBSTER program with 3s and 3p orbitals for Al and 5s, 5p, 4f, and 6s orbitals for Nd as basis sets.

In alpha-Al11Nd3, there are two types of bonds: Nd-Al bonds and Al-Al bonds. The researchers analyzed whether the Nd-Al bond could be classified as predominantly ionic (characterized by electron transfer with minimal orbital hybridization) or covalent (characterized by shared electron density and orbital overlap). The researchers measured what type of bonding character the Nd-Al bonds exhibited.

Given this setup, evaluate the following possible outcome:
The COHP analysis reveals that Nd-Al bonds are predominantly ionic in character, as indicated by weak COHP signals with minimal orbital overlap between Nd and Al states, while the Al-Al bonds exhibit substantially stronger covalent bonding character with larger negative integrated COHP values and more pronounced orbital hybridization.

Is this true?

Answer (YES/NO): YES